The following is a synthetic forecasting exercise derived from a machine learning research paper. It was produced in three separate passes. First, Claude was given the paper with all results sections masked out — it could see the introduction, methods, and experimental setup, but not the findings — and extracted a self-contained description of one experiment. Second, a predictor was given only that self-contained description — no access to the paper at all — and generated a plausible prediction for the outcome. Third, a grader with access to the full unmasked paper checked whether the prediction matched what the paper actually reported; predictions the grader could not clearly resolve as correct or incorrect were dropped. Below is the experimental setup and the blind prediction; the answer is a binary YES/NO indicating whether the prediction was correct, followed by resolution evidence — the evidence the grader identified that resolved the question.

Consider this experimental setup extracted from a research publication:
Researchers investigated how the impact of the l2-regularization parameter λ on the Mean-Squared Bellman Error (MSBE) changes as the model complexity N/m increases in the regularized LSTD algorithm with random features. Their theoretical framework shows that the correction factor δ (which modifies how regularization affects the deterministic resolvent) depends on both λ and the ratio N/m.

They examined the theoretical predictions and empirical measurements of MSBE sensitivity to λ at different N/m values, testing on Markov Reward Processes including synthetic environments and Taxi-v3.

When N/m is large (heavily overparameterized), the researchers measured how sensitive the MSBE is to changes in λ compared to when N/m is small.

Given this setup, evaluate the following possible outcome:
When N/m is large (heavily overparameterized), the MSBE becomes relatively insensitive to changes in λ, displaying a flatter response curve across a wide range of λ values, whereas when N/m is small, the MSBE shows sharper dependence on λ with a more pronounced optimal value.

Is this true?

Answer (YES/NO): YES